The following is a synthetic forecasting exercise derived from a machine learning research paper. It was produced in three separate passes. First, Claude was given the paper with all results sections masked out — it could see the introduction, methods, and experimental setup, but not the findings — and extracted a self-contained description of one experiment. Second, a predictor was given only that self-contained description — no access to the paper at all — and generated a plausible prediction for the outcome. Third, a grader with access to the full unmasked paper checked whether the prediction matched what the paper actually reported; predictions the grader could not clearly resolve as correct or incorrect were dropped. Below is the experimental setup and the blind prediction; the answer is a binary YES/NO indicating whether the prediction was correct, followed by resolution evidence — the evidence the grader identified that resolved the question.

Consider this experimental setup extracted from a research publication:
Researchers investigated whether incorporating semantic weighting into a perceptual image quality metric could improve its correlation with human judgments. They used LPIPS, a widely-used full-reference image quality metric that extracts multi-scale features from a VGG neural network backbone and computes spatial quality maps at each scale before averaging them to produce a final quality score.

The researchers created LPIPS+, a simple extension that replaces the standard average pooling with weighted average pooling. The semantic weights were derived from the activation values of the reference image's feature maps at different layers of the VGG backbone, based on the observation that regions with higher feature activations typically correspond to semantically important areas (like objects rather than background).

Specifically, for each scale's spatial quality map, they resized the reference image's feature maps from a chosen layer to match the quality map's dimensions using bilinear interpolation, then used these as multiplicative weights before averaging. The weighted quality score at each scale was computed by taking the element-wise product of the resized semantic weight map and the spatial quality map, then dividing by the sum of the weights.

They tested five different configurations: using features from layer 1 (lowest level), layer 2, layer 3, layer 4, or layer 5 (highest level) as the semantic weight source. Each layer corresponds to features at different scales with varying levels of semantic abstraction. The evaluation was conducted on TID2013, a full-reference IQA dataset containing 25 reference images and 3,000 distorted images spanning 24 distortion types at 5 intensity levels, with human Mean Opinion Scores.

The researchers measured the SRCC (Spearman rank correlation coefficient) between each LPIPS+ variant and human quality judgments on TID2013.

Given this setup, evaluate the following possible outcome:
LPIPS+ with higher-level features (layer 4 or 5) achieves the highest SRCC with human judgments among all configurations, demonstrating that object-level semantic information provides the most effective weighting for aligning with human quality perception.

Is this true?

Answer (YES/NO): NO